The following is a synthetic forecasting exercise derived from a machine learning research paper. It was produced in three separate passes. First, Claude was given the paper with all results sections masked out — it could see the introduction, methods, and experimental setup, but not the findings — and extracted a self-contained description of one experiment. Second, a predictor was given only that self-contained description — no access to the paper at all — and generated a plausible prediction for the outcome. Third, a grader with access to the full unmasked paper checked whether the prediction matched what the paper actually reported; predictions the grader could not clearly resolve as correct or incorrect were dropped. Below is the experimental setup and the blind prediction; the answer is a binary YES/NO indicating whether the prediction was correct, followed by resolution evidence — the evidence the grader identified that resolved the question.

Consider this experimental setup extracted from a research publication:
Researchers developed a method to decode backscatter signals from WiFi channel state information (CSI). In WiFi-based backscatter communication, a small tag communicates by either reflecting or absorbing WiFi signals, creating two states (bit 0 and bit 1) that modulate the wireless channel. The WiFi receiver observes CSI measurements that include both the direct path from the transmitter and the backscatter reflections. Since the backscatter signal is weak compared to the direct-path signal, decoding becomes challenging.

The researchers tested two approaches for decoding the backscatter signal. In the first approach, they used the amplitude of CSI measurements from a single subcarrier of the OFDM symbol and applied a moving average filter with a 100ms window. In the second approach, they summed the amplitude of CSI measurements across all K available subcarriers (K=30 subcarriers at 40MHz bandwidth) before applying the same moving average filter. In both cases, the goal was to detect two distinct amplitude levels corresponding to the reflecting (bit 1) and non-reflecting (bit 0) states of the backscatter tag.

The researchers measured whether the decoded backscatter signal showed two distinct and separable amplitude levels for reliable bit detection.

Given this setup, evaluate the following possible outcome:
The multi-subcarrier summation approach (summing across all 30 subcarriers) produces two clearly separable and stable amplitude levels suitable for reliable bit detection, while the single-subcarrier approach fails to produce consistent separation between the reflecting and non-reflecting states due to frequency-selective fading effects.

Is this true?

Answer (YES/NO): NO